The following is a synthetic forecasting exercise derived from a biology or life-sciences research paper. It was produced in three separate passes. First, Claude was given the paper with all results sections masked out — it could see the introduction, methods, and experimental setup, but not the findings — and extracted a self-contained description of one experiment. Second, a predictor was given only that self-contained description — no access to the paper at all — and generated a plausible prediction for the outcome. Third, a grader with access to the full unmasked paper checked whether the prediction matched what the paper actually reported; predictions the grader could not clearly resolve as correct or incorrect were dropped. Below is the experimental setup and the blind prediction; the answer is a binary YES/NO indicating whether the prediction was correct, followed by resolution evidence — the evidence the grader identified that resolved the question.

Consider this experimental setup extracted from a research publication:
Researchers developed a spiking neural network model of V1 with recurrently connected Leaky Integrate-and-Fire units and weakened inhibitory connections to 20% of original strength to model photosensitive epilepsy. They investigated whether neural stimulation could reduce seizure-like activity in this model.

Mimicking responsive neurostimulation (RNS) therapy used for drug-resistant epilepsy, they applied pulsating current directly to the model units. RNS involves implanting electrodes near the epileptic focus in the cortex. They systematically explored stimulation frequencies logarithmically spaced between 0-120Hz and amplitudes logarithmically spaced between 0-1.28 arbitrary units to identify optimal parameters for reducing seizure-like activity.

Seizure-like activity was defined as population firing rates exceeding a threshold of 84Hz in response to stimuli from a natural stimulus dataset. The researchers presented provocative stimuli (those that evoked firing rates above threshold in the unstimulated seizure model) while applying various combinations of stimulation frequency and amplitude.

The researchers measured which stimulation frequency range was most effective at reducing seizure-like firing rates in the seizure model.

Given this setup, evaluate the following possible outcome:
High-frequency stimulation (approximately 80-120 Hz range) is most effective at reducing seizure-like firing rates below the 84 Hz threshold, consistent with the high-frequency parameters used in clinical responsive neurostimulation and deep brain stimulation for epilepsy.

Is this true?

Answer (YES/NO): NO